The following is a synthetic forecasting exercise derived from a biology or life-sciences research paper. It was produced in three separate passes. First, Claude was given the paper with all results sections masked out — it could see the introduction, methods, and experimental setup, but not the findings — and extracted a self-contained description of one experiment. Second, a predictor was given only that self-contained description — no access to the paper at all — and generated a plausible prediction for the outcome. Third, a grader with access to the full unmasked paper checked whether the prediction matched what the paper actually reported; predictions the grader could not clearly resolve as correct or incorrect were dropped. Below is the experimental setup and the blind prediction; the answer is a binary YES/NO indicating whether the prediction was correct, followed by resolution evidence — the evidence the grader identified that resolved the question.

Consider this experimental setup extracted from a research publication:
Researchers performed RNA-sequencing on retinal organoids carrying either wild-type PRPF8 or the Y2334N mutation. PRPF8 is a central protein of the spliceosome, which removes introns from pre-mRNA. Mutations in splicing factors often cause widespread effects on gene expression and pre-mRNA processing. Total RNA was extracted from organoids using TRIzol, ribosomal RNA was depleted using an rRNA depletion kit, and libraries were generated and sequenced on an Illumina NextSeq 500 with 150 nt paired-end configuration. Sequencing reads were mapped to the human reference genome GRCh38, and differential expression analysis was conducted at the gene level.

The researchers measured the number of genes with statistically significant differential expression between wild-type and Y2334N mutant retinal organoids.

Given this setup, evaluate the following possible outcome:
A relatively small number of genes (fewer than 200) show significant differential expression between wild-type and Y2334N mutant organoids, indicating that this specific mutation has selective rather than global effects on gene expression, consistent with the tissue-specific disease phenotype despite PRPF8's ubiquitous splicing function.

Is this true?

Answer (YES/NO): YES